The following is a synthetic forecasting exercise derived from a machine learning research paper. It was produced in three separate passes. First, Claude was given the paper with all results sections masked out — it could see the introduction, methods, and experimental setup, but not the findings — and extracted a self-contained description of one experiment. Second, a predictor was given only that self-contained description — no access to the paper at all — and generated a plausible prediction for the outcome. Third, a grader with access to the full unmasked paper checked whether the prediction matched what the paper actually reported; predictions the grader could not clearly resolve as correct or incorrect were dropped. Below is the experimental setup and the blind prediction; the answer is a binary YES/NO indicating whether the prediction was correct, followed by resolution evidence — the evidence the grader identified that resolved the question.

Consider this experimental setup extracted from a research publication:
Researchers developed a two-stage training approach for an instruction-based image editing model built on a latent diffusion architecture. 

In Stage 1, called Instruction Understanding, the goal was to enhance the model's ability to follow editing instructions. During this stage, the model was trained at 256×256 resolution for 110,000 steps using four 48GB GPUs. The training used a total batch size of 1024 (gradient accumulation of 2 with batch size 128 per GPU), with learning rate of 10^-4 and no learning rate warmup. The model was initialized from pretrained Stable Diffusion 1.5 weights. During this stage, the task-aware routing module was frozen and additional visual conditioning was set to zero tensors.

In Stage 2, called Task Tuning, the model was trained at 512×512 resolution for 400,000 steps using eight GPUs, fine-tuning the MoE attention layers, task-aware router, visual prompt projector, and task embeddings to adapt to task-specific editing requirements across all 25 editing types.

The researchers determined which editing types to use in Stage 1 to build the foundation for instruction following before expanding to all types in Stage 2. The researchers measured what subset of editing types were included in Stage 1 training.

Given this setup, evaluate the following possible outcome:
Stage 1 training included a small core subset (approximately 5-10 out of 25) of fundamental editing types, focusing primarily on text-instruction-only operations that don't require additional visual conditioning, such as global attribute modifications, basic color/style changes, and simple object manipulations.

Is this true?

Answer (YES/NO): YES